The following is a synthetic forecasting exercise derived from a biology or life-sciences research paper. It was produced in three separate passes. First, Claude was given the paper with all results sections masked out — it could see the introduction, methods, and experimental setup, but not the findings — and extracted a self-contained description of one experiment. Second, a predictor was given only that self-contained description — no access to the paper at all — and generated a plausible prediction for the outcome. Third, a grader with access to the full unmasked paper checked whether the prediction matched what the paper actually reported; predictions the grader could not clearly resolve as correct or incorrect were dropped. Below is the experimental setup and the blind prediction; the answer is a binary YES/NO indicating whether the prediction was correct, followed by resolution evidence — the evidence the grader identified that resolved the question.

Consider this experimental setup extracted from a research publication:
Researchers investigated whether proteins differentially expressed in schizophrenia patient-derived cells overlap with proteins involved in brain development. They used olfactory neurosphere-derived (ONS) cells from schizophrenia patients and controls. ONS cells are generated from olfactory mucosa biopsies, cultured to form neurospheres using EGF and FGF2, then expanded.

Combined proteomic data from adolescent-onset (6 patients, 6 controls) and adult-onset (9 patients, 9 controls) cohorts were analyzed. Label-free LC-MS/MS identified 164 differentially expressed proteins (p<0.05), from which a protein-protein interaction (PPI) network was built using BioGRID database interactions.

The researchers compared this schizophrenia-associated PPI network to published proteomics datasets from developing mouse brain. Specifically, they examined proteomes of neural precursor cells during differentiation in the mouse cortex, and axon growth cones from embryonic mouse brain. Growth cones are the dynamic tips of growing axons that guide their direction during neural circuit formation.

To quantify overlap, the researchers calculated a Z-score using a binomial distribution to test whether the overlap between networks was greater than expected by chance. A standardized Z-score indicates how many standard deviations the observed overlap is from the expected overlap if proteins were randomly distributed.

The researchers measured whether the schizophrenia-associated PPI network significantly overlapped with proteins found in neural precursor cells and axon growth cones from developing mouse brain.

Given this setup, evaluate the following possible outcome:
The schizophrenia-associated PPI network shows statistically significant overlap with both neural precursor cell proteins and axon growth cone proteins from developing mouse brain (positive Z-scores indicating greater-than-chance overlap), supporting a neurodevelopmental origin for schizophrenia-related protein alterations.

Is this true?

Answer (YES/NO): YES